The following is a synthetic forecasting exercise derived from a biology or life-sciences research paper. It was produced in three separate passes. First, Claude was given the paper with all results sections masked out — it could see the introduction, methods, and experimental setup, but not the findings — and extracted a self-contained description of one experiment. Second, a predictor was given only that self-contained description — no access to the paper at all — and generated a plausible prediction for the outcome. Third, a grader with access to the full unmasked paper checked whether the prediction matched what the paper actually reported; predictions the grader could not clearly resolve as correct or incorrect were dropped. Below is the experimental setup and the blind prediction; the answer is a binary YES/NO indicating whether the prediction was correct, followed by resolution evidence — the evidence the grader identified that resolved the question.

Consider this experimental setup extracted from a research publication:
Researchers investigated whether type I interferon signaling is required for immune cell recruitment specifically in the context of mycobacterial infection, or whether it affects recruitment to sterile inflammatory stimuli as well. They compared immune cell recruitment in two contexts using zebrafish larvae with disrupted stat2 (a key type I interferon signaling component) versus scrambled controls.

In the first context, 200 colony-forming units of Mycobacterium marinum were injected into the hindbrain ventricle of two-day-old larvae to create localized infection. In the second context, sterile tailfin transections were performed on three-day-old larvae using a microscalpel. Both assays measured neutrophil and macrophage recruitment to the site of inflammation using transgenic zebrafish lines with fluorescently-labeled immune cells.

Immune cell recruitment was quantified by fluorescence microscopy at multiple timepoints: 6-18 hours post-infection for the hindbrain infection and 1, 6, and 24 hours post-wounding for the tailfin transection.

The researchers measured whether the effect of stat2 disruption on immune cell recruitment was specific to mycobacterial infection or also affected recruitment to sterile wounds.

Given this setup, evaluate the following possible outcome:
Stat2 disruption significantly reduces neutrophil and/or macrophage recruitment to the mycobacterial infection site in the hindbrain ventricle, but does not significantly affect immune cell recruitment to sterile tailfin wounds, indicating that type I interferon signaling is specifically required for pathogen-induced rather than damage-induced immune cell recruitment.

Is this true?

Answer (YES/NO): NO